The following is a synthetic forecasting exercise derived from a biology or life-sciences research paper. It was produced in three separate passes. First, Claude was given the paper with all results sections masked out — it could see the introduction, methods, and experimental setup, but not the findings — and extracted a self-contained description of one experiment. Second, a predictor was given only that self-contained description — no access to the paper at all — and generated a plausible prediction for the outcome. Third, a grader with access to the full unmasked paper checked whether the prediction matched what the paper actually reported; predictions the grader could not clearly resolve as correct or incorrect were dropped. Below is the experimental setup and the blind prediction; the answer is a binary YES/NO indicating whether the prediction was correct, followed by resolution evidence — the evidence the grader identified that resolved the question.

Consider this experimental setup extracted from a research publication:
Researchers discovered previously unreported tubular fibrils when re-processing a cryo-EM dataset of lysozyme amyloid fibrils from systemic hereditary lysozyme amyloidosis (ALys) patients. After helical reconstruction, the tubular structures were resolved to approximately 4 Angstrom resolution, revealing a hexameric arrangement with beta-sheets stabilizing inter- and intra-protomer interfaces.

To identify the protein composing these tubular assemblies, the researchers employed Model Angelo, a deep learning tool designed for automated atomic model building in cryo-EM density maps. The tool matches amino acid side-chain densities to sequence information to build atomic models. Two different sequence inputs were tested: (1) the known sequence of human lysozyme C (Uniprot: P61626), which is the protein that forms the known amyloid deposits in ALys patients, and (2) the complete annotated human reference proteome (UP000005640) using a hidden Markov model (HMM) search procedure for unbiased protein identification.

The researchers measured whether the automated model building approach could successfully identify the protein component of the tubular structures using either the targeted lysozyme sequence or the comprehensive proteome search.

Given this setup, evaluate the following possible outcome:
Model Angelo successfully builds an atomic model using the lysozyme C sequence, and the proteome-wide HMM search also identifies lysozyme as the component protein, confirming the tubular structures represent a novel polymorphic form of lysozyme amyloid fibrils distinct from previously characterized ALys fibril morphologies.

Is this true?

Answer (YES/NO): NO